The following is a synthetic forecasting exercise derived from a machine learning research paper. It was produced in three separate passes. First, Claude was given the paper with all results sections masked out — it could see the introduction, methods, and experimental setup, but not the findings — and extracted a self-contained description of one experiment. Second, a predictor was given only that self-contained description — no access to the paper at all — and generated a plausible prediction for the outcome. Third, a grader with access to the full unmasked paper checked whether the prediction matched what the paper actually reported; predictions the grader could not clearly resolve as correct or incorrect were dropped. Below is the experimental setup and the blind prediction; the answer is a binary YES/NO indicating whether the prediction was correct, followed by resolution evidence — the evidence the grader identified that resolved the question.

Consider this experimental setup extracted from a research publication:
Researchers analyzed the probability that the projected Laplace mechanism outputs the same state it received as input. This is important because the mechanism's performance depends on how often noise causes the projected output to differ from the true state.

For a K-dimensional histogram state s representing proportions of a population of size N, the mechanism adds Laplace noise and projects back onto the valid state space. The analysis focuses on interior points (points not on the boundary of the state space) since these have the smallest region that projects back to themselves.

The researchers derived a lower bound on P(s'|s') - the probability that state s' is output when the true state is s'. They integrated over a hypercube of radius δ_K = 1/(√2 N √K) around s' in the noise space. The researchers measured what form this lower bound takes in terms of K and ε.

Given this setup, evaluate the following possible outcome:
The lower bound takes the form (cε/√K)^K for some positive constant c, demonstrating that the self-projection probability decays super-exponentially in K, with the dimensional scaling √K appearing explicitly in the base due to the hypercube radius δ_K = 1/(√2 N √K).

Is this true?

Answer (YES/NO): NO